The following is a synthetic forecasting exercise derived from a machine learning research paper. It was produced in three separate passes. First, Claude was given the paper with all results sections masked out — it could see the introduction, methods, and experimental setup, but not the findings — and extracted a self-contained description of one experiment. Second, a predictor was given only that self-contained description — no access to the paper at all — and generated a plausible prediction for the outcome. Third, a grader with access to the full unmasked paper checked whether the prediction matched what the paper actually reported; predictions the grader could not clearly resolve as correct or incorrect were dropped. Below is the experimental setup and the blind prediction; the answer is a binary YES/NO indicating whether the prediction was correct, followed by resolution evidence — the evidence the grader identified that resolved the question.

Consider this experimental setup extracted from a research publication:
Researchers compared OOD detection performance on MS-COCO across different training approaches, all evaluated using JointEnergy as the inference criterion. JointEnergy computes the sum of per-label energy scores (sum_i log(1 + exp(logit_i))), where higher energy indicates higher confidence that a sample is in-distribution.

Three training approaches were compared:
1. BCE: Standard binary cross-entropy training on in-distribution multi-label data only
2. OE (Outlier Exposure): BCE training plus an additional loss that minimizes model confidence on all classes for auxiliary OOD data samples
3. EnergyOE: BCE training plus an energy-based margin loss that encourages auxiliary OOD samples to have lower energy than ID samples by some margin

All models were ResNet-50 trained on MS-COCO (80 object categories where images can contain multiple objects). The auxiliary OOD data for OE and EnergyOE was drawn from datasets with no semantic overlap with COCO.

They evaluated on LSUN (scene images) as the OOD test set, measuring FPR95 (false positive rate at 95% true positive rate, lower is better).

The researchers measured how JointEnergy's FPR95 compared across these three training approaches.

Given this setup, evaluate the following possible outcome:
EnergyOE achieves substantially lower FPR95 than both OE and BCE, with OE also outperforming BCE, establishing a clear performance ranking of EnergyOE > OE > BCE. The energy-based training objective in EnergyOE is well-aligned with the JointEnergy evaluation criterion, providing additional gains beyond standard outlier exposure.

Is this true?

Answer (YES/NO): NO